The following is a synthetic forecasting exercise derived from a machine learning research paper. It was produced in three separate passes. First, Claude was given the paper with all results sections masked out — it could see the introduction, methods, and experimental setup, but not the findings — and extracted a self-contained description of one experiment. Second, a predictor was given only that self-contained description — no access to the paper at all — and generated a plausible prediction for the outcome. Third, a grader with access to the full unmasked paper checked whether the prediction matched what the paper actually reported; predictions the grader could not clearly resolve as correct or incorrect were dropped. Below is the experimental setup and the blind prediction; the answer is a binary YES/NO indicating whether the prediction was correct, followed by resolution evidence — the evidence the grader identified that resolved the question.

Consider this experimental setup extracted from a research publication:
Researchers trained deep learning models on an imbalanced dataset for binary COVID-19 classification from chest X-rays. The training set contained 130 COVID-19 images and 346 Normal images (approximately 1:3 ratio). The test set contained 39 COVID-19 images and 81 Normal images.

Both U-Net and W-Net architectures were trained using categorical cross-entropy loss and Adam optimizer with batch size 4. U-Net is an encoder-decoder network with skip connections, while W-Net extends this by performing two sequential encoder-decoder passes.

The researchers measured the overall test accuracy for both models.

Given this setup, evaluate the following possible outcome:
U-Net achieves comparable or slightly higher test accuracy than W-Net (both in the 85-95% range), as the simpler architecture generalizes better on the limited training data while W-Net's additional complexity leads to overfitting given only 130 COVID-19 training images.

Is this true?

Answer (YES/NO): NO